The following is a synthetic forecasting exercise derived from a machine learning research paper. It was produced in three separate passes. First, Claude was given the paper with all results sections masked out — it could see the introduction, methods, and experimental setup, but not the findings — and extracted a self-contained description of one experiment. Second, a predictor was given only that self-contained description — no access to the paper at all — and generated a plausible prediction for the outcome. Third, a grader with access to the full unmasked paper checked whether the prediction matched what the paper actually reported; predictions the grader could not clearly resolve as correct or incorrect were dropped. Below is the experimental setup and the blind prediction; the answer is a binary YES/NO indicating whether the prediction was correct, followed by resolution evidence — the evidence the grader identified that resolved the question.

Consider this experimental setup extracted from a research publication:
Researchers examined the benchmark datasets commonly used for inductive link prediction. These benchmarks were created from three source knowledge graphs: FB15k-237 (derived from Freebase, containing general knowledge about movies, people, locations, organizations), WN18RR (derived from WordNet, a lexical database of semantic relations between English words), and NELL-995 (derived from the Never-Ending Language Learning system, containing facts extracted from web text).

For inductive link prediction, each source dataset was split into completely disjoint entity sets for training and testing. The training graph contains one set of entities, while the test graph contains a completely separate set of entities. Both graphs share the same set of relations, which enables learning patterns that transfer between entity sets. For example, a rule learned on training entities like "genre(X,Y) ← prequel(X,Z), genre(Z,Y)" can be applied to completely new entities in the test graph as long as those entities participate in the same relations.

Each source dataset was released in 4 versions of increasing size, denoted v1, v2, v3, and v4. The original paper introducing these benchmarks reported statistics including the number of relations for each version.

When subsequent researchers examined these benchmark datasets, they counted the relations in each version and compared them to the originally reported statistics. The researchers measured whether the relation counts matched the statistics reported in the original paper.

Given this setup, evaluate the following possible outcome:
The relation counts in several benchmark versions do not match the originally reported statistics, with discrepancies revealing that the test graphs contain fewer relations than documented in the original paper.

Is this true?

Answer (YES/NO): NO